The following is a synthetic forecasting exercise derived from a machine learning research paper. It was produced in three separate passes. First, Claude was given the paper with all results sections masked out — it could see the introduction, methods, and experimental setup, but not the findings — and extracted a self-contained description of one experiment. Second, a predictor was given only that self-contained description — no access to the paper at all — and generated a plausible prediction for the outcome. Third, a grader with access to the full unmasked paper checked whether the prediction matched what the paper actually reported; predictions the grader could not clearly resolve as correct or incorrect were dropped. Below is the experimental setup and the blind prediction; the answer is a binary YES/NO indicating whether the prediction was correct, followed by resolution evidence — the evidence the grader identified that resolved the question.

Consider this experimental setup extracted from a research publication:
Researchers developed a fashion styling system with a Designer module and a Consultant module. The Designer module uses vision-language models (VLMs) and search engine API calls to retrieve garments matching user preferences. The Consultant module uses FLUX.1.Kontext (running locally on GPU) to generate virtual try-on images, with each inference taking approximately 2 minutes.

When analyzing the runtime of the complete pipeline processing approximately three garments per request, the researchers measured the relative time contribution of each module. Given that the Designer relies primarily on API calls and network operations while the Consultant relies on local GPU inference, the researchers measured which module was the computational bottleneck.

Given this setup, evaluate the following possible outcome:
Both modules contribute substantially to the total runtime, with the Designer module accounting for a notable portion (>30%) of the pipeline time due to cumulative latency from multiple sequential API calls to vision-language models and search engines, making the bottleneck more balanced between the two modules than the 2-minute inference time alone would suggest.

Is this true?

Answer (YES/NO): YES